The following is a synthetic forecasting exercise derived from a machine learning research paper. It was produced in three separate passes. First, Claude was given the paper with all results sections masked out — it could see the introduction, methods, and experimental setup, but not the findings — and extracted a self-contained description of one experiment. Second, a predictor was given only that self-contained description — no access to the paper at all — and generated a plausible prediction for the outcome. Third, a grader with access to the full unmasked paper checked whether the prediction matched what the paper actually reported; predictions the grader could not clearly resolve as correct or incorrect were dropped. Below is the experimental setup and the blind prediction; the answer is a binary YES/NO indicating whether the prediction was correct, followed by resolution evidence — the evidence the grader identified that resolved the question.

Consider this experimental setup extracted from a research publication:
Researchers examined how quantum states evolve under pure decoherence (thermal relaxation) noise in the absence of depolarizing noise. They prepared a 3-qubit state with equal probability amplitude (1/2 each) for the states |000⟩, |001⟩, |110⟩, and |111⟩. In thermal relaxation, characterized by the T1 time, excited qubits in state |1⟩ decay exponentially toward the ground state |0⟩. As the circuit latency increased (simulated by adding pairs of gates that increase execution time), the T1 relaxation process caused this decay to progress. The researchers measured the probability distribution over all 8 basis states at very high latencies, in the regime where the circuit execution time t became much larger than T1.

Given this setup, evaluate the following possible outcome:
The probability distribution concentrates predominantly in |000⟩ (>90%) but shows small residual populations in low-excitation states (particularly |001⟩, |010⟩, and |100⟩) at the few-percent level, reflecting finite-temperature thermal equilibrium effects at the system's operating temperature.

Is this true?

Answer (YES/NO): NO